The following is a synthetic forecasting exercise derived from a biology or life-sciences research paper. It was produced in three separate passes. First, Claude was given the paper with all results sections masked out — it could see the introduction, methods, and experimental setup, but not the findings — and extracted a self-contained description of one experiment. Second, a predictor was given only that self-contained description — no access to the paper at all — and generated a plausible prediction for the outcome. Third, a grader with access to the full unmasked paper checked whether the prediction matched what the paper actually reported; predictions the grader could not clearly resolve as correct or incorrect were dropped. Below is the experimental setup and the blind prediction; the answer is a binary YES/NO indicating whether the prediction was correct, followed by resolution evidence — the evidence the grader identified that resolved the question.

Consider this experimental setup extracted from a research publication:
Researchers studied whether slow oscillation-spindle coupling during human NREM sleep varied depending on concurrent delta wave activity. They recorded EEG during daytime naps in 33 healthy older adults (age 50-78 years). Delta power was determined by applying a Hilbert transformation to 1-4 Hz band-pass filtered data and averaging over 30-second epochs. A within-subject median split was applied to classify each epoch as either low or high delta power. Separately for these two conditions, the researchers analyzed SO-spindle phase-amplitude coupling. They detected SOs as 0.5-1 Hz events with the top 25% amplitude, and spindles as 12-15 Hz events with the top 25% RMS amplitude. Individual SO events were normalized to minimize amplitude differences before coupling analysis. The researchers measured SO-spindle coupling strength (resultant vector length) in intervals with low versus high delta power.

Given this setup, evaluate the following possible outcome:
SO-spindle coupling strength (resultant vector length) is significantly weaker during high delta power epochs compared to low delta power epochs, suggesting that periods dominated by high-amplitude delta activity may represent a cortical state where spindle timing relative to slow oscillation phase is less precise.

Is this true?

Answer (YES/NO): NO